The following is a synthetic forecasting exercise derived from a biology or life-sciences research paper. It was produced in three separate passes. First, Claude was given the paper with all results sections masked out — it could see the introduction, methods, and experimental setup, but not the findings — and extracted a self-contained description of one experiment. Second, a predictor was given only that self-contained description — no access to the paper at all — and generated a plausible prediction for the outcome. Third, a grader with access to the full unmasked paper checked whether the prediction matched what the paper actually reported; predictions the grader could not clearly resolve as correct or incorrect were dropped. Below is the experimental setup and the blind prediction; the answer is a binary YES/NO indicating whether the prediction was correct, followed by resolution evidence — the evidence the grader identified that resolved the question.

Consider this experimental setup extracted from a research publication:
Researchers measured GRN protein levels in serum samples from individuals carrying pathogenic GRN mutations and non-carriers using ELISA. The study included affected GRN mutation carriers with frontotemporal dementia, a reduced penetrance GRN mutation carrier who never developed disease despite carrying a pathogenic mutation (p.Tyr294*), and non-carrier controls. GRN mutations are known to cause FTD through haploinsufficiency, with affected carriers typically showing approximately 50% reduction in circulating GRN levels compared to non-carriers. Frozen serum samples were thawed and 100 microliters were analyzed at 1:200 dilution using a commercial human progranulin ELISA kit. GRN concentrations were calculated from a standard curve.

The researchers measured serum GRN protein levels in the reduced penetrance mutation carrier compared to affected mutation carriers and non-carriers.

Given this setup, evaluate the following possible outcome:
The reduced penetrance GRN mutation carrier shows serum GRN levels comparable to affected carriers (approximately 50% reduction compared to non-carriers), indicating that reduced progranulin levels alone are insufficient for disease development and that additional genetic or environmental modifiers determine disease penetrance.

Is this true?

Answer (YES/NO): NO